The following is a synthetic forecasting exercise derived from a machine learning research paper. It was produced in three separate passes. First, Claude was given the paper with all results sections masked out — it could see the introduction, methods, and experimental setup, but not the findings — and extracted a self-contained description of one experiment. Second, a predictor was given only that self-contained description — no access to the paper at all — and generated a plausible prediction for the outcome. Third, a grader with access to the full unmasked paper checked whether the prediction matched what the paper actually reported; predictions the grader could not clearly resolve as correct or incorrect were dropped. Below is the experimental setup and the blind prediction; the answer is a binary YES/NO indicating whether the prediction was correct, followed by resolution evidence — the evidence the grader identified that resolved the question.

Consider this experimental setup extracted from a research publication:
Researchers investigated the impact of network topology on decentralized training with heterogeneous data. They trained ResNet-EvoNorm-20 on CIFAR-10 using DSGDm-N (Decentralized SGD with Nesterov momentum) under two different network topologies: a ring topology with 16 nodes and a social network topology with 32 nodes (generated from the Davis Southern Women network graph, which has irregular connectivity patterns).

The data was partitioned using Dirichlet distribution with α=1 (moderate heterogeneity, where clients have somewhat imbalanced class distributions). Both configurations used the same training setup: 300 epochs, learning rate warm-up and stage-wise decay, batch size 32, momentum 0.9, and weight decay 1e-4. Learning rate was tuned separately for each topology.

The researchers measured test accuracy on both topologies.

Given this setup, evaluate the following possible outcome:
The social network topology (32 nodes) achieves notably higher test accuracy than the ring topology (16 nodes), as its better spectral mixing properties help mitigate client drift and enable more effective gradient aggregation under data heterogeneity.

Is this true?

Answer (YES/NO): NO